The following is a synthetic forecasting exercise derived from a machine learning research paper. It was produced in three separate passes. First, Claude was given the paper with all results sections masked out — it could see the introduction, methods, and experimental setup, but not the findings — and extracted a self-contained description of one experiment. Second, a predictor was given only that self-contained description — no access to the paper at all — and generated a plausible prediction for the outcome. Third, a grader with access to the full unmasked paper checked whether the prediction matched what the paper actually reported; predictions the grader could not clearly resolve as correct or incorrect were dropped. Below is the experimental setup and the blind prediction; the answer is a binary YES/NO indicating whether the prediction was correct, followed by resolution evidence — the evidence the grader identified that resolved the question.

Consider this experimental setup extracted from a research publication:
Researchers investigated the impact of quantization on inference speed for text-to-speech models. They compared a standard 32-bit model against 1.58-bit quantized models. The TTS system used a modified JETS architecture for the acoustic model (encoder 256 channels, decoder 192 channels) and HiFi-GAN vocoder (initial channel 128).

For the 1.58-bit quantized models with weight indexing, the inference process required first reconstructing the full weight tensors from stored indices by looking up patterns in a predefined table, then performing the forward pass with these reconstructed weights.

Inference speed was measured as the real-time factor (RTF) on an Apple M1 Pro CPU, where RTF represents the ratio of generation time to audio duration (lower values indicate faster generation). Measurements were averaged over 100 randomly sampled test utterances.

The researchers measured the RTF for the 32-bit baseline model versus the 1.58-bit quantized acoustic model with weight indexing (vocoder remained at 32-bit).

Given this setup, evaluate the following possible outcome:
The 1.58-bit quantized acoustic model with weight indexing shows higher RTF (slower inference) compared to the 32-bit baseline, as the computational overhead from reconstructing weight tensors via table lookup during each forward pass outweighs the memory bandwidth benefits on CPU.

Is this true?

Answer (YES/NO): NO